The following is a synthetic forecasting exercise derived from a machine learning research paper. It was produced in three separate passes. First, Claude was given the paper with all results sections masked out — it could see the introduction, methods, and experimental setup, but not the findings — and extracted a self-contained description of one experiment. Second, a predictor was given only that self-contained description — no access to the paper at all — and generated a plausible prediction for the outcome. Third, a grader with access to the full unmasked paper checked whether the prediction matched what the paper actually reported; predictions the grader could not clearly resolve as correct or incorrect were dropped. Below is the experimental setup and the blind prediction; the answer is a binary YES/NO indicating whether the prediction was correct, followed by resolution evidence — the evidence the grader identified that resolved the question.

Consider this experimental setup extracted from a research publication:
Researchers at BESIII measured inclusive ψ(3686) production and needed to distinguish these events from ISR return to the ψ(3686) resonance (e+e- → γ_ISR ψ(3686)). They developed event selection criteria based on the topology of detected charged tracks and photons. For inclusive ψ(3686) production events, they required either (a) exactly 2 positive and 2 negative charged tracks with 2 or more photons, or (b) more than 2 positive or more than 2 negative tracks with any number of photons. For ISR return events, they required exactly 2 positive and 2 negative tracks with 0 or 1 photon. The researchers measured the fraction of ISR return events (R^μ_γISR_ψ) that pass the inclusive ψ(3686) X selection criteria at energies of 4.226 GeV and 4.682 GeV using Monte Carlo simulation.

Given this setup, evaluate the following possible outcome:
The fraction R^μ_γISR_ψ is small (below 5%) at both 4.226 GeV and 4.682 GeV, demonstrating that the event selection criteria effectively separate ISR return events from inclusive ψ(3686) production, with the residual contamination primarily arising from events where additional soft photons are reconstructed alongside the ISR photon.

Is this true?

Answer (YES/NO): NO